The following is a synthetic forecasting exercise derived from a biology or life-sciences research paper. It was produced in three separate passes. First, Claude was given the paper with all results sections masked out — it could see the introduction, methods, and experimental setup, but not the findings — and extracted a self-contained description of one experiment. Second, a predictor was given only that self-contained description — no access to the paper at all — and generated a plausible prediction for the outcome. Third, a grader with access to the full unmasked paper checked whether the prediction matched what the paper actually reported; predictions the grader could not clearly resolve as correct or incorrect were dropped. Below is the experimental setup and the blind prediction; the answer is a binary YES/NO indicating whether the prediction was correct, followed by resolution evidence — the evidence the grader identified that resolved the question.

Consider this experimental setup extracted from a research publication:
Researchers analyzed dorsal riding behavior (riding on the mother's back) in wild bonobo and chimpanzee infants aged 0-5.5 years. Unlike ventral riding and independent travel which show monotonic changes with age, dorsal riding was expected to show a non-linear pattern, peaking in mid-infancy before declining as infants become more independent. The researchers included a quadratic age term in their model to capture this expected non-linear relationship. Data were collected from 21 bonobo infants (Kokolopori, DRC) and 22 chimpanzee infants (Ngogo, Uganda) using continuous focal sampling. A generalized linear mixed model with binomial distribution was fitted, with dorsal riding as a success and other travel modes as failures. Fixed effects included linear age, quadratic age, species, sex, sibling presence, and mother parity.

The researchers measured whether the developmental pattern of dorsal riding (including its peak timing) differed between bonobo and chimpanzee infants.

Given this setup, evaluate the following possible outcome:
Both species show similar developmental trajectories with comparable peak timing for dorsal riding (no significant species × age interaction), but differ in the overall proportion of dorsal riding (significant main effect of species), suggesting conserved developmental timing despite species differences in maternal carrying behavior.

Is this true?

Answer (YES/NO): NO